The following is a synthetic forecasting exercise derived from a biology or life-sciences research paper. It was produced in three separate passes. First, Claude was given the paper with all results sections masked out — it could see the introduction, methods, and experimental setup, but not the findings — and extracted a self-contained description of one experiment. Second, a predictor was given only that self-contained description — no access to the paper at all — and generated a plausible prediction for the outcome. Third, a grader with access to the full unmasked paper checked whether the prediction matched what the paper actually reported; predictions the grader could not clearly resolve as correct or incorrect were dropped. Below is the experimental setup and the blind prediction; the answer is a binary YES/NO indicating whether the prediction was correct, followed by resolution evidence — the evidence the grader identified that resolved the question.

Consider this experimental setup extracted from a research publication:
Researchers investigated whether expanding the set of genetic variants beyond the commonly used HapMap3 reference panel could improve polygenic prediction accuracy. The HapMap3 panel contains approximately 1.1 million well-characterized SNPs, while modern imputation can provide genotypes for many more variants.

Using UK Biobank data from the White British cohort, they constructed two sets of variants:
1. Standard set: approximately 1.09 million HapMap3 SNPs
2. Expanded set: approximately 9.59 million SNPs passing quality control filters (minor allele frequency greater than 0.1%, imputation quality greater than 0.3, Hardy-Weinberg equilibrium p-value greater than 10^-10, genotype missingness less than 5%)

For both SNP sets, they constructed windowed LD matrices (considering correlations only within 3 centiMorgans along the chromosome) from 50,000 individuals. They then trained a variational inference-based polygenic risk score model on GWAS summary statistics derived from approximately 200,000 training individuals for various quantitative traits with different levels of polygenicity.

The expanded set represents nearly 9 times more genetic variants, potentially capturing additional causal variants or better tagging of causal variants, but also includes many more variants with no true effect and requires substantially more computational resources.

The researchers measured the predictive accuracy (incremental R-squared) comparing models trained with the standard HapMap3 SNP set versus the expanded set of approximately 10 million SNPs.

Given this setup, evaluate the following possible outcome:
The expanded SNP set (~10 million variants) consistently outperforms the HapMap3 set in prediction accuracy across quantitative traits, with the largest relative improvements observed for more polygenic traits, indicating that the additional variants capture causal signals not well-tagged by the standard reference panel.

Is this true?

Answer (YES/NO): NO